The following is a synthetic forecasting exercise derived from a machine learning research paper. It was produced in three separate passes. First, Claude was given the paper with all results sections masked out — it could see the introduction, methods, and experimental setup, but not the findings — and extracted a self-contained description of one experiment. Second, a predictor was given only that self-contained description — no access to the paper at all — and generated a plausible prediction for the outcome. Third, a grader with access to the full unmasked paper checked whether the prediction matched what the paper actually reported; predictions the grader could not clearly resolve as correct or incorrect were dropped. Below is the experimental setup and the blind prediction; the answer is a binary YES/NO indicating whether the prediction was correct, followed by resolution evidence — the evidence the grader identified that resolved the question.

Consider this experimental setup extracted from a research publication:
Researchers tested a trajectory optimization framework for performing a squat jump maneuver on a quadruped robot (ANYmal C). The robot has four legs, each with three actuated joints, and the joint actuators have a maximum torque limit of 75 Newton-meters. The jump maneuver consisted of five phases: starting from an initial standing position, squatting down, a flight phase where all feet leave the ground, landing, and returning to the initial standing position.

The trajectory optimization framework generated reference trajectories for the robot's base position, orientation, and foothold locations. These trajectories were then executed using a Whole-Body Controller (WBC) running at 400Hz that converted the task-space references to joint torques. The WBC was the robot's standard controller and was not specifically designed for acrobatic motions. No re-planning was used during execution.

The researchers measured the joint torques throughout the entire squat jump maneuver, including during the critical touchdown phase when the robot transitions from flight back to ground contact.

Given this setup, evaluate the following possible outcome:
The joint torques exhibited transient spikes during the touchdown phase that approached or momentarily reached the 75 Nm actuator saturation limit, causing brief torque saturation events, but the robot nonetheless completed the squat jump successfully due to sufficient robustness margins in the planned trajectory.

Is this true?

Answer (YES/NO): NO